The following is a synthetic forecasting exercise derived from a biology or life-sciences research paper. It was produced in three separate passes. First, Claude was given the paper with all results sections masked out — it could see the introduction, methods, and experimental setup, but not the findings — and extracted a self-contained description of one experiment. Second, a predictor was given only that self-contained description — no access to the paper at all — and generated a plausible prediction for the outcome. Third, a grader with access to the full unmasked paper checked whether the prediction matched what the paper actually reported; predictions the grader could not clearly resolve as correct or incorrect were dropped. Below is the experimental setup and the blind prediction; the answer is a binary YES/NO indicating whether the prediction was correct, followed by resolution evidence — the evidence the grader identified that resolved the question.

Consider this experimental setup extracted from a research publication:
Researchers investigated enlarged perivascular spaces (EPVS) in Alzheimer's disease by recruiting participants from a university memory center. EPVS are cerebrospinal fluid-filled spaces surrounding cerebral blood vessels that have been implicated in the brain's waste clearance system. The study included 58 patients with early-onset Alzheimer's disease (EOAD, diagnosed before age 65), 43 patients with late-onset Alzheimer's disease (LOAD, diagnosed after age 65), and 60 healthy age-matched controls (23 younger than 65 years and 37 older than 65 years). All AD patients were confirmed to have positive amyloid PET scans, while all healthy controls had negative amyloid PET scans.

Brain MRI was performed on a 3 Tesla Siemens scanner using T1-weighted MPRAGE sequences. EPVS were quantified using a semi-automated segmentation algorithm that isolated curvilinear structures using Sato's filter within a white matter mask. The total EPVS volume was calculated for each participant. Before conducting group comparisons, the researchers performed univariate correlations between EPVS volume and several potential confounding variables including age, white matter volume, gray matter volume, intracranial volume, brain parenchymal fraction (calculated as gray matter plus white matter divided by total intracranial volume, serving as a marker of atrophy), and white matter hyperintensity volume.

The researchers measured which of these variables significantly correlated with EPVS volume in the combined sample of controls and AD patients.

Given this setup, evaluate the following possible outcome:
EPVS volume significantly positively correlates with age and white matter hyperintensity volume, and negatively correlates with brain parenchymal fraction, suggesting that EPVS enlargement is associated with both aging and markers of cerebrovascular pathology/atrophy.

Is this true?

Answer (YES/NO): NO